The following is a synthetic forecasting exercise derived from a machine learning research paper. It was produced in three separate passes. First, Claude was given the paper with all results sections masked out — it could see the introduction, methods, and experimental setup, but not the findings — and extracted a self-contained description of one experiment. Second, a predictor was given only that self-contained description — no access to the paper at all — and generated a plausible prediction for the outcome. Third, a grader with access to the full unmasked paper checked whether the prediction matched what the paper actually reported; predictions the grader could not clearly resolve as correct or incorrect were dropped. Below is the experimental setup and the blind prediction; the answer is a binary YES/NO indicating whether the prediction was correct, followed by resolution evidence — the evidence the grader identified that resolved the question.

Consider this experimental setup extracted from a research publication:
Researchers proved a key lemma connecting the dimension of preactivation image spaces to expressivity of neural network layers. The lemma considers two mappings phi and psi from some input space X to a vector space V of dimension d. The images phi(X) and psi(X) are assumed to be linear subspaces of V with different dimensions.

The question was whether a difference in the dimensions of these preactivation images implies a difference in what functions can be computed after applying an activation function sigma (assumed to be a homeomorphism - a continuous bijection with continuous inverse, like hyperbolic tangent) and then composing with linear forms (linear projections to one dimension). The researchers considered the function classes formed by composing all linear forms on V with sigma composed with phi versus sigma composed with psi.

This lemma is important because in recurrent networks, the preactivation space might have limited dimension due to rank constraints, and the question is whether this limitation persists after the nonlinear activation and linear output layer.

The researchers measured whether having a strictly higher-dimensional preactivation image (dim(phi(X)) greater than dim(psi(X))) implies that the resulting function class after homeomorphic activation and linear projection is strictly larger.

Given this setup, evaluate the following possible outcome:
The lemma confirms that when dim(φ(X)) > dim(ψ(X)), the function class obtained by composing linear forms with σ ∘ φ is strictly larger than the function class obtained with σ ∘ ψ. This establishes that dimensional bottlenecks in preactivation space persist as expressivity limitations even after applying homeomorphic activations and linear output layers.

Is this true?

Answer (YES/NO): NO